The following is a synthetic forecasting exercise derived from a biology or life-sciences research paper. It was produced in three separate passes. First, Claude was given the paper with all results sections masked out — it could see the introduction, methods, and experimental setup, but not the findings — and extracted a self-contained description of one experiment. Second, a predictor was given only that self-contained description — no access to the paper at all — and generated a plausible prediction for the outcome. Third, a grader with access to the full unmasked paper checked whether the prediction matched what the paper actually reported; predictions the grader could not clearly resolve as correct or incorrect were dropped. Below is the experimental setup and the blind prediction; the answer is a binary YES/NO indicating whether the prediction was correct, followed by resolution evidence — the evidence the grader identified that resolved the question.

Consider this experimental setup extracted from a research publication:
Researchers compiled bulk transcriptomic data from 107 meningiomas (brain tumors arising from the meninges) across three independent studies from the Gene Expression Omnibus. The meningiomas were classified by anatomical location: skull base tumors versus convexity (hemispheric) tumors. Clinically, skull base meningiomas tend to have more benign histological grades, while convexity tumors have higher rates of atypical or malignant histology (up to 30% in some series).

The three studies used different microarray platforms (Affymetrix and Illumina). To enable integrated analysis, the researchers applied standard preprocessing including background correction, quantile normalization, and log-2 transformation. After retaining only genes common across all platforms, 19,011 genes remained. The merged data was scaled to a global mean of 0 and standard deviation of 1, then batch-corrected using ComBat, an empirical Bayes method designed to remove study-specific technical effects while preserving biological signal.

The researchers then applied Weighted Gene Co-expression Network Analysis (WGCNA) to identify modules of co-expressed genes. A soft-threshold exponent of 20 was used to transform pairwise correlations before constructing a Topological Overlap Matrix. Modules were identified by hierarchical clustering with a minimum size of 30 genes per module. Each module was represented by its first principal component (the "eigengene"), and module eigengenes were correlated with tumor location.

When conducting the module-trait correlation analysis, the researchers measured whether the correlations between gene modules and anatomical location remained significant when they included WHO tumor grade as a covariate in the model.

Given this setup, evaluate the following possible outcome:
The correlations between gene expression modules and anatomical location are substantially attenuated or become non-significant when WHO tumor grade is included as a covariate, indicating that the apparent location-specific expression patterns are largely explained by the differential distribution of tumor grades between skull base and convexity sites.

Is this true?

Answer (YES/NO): NO